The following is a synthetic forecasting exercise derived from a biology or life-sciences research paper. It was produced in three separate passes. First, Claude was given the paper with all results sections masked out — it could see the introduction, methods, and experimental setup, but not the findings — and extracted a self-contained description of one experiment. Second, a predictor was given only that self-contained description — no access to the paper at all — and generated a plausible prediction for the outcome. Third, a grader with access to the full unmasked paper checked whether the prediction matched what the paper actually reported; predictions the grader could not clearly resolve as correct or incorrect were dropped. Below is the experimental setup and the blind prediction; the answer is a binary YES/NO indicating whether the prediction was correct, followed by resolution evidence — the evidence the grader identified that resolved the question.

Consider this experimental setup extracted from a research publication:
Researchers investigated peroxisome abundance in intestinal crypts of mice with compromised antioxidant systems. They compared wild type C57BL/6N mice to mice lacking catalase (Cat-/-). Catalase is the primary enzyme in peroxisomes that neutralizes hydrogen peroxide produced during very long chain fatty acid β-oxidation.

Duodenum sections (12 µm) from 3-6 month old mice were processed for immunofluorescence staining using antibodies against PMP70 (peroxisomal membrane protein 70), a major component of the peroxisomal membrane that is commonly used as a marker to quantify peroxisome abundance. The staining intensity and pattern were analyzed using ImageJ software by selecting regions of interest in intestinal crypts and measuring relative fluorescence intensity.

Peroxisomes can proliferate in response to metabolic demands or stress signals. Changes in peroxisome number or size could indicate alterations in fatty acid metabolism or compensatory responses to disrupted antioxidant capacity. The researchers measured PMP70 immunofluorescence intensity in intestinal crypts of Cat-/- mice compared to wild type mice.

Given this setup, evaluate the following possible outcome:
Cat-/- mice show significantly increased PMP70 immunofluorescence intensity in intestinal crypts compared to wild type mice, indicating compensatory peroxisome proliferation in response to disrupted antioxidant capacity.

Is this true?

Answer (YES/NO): YES